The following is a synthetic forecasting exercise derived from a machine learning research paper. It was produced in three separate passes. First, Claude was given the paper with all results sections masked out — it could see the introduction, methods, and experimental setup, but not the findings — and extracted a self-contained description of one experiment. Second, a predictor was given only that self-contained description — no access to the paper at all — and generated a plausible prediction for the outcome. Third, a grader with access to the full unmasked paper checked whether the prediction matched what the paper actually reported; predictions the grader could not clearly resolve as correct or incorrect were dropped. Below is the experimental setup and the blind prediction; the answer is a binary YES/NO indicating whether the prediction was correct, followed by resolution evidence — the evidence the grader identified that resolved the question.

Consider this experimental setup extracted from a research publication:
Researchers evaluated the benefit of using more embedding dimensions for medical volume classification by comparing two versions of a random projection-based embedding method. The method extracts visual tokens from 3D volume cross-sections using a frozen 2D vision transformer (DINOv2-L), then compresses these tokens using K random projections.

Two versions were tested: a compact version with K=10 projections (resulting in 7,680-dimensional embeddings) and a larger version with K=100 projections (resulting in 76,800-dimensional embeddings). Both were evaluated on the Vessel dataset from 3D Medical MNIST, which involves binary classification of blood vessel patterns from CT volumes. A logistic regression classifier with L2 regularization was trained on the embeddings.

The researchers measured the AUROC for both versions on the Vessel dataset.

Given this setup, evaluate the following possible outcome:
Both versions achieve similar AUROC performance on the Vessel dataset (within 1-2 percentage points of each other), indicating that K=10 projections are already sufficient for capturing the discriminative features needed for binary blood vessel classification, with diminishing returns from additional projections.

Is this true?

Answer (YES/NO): NO